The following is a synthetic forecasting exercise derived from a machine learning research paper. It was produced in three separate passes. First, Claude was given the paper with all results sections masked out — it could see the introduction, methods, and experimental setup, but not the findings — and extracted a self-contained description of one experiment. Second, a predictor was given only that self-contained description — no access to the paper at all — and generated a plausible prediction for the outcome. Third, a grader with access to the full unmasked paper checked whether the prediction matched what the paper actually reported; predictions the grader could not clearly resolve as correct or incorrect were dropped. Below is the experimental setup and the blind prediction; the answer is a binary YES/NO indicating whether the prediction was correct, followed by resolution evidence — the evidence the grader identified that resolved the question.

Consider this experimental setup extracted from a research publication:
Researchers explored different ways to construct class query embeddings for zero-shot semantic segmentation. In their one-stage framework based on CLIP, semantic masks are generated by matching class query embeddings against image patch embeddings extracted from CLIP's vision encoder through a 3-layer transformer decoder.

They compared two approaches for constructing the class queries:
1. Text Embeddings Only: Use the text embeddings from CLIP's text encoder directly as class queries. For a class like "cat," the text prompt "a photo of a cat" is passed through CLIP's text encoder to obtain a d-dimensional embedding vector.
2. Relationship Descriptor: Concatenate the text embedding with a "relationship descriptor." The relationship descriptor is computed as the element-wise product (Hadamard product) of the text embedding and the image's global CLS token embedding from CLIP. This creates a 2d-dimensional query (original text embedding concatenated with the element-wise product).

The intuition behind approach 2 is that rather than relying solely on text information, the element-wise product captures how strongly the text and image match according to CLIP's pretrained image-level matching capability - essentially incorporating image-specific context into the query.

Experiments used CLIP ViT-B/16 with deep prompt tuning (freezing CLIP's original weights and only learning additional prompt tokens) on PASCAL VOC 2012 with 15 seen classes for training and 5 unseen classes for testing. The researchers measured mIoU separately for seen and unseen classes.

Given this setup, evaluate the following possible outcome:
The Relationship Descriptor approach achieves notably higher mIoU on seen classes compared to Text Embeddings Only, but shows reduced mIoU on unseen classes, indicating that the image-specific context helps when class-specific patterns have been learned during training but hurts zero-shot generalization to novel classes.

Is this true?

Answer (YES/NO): NO